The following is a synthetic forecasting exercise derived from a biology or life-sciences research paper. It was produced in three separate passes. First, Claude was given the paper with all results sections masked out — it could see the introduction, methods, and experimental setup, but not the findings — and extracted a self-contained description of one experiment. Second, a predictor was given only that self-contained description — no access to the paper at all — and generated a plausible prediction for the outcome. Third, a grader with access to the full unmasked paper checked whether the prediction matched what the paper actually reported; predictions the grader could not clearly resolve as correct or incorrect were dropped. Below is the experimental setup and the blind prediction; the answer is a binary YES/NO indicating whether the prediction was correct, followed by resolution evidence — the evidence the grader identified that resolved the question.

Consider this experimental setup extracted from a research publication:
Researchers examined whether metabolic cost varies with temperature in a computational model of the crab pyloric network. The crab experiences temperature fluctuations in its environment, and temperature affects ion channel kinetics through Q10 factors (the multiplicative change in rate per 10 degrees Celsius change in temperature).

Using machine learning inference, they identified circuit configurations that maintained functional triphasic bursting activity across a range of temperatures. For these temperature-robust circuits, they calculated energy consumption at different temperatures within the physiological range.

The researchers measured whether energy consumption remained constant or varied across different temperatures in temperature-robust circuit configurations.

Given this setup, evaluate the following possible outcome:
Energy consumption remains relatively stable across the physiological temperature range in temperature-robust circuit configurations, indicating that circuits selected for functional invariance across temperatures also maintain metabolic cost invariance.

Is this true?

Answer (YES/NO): NO